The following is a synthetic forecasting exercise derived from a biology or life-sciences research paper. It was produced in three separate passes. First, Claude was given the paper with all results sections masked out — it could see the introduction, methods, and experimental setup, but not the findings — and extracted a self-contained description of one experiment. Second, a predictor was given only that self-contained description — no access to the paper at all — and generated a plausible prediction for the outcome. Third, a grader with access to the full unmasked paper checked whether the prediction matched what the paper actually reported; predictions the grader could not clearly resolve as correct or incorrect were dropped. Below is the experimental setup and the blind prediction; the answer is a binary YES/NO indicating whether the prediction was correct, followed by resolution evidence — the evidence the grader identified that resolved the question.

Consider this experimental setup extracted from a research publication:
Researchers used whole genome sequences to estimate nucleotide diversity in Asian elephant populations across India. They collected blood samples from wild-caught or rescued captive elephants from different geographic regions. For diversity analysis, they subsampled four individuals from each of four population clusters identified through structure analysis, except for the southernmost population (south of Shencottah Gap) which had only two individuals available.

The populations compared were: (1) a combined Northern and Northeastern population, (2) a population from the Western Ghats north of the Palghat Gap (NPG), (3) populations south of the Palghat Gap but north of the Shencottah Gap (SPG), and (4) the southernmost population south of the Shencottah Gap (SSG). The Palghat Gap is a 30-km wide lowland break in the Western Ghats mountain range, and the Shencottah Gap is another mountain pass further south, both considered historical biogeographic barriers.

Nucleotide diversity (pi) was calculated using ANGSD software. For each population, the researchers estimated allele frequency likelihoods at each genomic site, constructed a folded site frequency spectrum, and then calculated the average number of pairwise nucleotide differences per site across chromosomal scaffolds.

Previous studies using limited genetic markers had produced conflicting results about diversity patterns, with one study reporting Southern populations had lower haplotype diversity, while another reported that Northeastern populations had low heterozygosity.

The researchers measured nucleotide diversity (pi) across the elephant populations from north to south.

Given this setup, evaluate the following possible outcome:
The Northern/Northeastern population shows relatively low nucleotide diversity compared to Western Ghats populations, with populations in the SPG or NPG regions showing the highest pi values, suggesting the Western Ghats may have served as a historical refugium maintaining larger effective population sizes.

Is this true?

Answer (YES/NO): NO